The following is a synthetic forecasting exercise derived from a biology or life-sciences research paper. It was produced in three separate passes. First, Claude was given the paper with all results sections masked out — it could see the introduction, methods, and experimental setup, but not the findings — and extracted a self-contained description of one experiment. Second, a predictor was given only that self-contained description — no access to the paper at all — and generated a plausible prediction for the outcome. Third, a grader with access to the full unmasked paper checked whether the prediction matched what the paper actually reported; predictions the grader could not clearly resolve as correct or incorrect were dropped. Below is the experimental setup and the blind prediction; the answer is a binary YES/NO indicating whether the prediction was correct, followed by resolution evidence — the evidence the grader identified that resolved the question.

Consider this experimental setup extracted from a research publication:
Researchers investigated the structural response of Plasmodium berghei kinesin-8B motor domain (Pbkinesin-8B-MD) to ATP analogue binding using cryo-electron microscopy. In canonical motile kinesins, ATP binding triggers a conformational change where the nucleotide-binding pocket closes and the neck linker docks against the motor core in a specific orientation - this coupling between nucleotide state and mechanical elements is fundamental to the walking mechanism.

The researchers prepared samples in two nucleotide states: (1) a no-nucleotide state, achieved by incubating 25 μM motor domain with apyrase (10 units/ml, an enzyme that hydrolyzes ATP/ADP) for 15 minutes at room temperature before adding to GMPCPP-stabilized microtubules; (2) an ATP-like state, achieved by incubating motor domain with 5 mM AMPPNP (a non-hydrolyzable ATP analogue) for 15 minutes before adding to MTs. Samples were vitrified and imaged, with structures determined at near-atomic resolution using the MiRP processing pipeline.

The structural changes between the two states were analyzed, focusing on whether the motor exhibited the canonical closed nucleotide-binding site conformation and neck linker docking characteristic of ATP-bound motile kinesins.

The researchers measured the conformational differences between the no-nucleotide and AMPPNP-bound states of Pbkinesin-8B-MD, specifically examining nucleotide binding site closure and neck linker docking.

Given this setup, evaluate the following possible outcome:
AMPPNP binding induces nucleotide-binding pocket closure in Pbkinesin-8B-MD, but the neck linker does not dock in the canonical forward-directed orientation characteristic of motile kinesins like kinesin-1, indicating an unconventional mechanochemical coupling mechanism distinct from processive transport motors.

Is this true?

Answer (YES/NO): NO